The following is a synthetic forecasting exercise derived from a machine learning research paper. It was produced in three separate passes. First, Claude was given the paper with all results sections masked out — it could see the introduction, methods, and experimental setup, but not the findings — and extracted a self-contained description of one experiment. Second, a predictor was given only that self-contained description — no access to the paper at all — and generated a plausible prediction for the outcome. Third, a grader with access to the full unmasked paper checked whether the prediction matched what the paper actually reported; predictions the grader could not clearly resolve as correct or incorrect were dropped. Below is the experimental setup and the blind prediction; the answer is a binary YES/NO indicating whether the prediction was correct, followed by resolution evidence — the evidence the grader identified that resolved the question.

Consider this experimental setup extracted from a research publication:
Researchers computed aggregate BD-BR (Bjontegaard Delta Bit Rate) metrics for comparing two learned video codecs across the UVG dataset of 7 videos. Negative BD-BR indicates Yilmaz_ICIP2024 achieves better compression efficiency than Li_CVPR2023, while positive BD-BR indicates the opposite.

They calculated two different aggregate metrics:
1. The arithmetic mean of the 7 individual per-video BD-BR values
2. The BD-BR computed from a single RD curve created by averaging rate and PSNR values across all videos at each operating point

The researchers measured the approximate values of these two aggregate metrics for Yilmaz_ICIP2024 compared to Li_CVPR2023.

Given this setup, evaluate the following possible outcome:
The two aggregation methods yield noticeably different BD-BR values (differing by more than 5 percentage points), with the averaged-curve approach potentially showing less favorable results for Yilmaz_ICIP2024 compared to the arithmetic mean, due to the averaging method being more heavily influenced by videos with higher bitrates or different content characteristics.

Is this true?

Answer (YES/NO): YES